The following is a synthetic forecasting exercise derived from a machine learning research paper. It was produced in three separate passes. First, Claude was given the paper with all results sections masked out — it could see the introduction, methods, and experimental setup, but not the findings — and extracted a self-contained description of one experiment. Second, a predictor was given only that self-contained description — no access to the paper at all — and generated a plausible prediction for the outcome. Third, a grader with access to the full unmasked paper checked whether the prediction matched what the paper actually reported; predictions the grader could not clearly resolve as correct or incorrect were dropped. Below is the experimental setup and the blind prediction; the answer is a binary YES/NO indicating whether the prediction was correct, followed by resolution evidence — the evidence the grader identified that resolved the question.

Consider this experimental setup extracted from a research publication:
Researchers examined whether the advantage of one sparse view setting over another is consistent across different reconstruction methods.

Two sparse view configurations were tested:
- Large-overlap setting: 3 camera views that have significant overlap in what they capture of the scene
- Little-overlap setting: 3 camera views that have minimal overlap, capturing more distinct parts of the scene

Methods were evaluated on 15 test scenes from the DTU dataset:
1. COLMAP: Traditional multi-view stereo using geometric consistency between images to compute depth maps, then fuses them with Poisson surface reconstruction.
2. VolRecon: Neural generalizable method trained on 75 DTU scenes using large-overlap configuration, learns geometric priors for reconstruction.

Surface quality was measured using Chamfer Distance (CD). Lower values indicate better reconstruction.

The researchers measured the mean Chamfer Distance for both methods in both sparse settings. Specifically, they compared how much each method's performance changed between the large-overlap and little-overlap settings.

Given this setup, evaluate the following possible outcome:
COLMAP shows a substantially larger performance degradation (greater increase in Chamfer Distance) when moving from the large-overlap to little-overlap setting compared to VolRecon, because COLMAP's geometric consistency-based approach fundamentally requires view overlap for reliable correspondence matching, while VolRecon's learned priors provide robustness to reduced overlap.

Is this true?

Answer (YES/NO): NO